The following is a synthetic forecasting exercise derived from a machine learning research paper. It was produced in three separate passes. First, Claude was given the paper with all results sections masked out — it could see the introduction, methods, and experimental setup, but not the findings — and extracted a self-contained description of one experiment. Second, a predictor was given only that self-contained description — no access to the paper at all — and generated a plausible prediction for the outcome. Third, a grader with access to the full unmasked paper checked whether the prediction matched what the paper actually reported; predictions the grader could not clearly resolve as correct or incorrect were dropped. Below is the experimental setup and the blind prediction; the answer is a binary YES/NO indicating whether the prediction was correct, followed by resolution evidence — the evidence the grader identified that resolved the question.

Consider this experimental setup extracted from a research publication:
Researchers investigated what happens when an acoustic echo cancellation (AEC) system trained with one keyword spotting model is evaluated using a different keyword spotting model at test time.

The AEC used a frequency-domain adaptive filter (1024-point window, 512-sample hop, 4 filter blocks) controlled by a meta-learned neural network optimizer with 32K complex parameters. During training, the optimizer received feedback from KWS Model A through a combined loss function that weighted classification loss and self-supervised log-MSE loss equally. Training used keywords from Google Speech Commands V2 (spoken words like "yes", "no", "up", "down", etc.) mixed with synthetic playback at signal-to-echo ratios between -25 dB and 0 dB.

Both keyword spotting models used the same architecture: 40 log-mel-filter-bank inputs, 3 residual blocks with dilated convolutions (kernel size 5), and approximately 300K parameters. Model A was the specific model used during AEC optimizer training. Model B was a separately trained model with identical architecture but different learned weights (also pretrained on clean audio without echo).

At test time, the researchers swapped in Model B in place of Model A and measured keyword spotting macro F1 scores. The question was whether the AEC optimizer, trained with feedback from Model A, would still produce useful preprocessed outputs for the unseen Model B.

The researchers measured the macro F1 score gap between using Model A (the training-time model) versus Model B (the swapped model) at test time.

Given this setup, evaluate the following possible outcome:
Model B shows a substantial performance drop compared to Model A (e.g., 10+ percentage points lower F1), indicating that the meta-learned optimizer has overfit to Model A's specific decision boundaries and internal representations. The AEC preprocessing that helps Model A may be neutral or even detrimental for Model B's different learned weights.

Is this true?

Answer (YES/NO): NO